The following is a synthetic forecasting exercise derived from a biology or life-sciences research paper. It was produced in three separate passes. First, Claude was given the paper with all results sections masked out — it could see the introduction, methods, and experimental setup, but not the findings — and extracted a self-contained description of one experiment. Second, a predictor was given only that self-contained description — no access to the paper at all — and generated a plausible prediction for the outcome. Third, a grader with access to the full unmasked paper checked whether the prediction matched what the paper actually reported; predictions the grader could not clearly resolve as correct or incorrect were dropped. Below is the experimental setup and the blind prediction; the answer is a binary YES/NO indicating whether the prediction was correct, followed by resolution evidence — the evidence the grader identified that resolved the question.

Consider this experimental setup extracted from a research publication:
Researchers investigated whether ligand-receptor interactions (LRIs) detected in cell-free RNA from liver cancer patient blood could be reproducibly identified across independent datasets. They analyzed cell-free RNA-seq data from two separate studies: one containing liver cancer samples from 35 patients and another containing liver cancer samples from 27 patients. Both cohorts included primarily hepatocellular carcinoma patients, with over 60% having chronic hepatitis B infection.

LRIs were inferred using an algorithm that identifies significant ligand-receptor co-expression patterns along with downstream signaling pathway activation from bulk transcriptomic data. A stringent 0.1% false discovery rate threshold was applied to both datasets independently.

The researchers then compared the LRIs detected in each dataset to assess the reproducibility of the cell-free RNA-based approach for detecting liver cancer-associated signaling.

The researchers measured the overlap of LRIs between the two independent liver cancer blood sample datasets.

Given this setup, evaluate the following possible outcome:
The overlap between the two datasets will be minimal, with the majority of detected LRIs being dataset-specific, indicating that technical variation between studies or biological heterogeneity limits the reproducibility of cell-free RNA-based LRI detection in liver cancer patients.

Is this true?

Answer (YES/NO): NO